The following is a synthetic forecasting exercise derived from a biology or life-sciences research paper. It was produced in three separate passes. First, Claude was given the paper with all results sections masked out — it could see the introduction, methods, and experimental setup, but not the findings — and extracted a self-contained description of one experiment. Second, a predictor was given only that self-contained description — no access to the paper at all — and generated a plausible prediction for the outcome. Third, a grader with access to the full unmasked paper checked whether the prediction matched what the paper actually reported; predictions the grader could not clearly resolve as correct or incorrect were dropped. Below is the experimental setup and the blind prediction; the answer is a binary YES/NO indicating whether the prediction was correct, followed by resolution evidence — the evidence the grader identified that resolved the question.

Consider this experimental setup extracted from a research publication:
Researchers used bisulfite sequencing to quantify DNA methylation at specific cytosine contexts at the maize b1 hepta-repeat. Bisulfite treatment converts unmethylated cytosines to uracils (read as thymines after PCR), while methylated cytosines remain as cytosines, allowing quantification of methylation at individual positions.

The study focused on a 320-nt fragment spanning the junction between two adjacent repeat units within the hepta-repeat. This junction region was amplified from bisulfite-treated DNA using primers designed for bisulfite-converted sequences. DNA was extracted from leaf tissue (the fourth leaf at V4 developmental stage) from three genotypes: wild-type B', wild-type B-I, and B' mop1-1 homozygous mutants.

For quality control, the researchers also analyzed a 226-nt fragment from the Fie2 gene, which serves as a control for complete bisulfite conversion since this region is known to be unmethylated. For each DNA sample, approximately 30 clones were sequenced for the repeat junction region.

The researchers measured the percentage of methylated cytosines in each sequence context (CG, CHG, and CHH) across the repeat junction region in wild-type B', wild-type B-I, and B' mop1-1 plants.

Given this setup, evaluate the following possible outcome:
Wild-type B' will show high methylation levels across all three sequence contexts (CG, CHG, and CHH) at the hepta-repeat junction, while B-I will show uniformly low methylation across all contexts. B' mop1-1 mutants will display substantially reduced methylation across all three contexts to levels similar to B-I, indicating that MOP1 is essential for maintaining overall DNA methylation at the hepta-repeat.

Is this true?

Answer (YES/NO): NO